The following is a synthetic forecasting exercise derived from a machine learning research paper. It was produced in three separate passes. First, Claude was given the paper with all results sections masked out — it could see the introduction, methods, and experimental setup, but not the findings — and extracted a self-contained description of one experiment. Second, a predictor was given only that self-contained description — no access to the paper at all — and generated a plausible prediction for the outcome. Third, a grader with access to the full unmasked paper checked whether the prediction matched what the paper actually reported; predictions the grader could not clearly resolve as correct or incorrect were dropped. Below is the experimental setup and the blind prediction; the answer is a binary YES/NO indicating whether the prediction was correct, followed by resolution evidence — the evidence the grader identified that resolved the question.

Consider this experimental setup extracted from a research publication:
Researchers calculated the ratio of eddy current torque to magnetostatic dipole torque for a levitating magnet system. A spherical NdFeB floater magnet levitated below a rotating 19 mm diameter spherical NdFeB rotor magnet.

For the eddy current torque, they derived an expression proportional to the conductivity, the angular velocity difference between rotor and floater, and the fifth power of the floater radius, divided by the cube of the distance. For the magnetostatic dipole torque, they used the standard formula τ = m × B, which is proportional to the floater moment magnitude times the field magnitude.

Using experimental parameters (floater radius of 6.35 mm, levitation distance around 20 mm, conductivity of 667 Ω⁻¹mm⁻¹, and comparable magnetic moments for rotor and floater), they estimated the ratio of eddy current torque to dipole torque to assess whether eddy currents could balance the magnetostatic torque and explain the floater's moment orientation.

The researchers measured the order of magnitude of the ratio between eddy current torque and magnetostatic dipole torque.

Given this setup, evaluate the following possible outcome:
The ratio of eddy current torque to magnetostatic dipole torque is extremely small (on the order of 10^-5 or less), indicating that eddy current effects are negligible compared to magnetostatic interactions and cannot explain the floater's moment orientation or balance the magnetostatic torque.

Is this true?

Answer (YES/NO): NO